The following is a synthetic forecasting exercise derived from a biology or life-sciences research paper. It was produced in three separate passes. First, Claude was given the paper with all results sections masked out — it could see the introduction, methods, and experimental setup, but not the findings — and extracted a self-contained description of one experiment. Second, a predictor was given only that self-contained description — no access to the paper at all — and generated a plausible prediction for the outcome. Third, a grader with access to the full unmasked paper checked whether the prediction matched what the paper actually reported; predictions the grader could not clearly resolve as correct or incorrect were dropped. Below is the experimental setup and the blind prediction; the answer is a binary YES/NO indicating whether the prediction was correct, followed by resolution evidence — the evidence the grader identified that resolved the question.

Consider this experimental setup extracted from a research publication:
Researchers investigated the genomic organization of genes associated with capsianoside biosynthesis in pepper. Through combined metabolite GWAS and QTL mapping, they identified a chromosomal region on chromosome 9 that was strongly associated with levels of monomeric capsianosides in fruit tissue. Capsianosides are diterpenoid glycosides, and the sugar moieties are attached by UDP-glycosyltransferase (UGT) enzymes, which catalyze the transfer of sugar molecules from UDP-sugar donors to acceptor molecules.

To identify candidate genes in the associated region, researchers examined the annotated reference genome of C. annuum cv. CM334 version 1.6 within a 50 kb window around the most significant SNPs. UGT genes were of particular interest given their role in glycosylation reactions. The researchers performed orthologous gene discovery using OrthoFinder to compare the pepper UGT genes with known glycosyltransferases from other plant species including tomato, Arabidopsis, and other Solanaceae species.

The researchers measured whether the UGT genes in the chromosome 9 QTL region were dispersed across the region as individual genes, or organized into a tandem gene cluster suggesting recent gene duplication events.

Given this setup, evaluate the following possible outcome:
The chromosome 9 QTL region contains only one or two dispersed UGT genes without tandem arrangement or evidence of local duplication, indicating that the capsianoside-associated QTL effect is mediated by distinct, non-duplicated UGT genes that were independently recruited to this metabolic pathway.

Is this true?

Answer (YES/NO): NO